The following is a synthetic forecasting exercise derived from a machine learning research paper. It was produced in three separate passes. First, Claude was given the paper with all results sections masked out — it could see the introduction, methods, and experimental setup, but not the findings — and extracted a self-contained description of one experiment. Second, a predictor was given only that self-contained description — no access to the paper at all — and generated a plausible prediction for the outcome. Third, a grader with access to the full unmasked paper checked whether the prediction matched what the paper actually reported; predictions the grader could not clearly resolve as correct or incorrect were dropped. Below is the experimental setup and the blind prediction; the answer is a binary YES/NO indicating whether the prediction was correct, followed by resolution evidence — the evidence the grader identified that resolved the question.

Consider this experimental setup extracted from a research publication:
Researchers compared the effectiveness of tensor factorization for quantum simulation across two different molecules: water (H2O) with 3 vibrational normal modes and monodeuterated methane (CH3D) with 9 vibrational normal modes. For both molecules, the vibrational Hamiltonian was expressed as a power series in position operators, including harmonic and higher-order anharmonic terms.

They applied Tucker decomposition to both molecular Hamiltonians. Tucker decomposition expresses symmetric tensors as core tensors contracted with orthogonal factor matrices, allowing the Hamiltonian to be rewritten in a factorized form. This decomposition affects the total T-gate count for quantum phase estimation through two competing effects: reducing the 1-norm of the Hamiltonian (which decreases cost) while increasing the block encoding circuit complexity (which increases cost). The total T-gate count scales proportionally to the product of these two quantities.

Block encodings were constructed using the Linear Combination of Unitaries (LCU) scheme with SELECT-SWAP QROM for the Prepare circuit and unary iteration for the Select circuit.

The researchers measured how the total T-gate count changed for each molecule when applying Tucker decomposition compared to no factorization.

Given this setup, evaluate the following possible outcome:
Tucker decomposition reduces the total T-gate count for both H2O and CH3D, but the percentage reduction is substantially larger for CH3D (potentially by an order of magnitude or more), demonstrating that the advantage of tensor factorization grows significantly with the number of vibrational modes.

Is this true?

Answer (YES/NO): NO